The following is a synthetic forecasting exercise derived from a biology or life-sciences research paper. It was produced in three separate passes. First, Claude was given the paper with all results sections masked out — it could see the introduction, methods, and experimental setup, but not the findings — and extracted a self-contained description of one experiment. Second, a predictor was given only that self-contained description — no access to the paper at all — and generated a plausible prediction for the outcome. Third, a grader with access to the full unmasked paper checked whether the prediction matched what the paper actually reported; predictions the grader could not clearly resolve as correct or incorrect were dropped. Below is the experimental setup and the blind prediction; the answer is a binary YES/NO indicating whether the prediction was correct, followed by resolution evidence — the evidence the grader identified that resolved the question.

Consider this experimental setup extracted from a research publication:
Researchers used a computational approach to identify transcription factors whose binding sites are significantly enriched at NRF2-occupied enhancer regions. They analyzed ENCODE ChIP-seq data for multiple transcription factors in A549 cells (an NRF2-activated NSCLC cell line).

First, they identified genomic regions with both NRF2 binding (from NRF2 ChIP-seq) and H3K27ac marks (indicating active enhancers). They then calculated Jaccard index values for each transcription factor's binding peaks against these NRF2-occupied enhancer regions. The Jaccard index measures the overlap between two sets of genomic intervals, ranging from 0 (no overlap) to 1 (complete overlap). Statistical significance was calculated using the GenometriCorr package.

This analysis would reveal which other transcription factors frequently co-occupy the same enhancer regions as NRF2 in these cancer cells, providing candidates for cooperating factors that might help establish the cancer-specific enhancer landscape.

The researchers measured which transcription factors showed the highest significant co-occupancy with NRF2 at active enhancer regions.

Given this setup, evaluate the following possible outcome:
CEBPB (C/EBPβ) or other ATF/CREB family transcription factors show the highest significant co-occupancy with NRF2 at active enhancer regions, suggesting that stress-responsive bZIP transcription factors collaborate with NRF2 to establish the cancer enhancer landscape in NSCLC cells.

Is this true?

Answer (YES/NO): NO